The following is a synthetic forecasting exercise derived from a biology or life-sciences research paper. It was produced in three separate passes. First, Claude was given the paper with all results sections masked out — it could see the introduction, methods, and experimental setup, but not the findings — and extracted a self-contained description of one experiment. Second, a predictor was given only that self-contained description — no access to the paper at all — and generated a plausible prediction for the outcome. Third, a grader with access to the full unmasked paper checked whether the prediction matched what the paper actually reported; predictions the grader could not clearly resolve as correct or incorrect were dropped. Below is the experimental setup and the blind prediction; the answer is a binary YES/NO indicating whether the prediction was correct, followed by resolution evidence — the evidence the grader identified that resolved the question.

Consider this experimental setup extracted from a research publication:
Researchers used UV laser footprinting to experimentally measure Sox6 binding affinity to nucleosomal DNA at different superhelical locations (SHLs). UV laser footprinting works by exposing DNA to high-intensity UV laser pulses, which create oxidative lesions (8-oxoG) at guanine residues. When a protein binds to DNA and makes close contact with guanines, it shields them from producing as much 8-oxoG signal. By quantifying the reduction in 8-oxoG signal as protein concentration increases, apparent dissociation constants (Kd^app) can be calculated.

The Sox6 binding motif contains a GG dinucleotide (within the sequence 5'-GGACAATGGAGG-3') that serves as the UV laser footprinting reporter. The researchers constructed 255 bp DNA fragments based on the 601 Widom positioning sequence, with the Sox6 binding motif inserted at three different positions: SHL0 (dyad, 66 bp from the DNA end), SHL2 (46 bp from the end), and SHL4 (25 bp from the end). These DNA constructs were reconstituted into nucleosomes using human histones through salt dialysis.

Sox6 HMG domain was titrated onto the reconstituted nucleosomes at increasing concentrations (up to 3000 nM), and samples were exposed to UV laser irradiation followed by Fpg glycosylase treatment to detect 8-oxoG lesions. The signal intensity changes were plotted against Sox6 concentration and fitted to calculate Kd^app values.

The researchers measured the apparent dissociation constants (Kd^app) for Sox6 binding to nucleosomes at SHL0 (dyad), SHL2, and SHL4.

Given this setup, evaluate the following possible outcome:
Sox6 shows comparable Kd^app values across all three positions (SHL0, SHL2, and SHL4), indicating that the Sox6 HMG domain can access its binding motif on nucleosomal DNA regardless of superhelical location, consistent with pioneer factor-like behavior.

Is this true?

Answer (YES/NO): NO